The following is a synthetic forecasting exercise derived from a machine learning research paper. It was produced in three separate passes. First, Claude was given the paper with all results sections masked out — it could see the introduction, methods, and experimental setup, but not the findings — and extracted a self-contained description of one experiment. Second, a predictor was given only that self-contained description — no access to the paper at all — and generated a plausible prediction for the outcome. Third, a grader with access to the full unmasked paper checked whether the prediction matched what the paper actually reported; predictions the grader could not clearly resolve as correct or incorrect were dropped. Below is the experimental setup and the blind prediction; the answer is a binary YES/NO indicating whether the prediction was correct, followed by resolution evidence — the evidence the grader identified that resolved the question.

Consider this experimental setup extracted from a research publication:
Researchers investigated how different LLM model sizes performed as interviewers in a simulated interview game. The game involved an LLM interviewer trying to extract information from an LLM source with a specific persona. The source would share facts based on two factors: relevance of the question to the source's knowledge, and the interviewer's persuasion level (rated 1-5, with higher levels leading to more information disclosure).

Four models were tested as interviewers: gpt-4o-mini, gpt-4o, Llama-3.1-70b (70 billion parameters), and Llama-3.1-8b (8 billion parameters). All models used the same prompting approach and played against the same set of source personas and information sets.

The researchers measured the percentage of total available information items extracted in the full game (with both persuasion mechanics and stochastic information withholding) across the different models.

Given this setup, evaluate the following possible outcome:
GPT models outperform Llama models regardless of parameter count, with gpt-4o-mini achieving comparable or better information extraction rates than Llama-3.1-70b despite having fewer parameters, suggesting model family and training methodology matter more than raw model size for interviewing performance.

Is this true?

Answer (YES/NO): YES